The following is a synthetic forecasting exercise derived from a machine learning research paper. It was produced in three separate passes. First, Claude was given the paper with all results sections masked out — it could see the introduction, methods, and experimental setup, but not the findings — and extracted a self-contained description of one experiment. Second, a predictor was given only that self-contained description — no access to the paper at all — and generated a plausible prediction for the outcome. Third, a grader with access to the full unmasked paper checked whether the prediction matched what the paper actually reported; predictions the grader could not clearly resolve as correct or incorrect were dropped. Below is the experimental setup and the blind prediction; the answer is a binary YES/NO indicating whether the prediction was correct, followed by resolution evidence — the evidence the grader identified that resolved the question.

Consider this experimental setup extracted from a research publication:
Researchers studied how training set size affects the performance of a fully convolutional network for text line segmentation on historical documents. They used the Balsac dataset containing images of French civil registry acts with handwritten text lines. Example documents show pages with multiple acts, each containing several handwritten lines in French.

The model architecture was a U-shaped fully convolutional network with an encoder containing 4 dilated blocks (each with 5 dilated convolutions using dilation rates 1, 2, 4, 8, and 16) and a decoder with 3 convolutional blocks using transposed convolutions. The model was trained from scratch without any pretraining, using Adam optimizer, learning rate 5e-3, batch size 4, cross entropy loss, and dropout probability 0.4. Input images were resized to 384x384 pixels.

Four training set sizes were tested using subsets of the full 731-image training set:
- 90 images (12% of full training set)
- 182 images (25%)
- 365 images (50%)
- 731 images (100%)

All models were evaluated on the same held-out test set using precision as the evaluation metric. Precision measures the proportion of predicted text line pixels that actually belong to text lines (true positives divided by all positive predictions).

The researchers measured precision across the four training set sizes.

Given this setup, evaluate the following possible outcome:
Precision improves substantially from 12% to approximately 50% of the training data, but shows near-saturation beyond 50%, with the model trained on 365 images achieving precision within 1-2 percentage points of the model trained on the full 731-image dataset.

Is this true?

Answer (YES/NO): NO